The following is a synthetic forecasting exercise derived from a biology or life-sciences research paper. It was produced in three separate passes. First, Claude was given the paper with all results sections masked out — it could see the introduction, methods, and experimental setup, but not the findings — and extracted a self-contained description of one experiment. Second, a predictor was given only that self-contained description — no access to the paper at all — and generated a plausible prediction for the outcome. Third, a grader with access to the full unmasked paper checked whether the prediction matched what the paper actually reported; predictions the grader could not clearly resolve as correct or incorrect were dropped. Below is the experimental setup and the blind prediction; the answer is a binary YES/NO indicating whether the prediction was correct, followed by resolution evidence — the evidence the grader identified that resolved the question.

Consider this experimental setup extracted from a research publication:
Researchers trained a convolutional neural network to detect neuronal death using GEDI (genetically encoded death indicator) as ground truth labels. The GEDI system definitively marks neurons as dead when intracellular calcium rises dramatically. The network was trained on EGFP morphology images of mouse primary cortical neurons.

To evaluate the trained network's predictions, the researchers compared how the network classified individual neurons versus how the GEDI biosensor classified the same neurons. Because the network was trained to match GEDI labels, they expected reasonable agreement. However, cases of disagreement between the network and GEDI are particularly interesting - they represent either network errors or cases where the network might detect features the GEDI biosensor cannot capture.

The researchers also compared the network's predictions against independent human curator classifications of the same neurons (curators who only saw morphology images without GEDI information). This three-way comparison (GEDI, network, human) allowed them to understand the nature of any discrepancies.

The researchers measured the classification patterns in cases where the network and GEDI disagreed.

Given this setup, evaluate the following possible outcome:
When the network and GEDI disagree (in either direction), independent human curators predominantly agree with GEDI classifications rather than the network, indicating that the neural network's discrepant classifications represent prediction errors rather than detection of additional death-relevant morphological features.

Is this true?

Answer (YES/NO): NO